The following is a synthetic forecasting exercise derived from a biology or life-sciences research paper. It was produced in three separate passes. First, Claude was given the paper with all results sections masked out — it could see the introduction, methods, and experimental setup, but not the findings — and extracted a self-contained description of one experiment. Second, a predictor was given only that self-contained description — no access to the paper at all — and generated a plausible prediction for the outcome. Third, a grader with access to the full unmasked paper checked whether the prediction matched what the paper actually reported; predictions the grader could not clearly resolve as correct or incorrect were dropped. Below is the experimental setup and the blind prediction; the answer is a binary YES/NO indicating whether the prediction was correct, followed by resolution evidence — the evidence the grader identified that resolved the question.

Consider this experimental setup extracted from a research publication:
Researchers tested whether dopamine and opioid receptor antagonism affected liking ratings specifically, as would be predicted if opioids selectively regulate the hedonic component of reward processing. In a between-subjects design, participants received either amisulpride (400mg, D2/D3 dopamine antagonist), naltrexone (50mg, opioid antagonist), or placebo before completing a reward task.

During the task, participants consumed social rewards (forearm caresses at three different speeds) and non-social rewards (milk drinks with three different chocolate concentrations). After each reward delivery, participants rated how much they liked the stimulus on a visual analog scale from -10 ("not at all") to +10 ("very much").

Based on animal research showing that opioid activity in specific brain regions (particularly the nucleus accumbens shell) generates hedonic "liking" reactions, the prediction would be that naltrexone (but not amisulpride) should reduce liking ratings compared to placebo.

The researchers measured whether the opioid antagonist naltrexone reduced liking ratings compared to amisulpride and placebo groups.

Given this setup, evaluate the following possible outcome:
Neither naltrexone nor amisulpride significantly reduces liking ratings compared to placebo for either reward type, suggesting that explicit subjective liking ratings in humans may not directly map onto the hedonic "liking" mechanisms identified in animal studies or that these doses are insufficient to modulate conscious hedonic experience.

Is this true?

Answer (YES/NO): YES